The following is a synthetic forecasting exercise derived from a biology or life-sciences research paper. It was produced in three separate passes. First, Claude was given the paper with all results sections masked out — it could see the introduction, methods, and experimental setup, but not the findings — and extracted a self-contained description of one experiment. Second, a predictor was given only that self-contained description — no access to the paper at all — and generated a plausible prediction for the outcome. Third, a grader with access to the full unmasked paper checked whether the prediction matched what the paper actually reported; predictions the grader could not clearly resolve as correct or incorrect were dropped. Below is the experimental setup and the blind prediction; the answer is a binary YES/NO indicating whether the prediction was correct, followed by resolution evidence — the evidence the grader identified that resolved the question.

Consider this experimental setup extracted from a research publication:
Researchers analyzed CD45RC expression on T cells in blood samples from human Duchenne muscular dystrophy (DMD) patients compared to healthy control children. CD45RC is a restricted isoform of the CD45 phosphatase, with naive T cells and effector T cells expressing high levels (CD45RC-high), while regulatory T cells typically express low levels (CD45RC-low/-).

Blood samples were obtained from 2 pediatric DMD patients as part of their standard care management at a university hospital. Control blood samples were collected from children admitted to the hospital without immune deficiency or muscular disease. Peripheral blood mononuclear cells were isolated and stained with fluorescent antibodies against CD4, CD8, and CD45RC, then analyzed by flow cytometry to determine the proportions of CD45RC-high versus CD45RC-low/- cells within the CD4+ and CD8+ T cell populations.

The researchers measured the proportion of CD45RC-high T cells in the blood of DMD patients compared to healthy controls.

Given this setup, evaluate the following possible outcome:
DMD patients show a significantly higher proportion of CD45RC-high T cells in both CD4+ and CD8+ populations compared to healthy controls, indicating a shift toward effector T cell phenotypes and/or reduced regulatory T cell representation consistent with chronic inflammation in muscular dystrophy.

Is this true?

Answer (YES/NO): NO